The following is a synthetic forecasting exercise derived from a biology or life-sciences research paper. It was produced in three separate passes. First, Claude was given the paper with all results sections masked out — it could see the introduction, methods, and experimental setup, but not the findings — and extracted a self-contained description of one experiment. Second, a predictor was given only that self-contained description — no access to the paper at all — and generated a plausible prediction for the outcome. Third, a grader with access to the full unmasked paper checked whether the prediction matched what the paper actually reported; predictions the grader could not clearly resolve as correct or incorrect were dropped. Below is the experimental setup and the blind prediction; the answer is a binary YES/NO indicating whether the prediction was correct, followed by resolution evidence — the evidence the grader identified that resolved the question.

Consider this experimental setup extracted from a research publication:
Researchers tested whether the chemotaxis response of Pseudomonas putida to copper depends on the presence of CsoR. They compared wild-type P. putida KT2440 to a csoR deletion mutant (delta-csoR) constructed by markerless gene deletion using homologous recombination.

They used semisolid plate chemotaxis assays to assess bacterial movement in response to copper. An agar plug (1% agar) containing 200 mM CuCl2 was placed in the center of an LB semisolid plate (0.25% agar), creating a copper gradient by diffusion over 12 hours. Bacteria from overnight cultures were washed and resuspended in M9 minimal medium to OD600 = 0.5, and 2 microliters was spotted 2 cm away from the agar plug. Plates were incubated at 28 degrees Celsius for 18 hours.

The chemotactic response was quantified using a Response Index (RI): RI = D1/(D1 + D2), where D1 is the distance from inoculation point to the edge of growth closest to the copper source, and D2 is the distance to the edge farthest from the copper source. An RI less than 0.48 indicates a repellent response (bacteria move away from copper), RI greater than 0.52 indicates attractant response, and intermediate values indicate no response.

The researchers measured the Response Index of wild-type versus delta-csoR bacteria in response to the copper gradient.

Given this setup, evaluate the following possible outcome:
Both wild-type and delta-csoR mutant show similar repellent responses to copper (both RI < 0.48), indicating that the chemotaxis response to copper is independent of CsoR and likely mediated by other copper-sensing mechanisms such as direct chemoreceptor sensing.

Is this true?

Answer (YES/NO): NO